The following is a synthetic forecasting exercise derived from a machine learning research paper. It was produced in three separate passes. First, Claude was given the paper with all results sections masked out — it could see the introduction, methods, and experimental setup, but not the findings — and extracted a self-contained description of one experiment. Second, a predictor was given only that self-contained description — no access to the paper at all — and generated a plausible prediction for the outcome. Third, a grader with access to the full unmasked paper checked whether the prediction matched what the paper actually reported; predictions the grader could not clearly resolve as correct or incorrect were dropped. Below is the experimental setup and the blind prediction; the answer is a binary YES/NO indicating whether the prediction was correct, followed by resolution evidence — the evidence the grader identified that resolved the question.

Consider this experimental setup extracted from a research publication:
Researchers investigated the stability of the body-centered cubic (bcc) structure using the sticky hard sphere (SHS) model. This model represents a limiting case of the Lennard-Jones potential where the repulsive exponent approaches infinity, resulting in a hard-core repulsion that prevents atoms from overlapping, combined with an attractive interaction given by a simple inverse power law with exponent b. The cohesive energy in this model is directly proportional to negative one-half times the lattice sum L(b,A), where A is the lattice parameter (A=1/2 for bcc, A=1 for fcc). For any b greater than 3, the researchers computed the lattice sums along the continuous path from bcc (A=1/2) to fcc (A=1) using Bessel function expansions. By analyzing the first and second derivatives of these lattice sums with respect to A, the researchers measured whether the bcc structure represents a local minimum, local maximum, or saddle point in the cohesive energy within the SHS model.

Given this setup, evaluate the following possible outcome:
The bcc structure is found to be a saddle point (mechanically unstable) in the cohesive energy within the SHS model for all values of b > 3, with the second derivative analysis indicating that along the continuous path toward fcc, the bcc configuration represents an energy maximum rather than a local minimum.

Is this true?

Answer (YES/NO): YES